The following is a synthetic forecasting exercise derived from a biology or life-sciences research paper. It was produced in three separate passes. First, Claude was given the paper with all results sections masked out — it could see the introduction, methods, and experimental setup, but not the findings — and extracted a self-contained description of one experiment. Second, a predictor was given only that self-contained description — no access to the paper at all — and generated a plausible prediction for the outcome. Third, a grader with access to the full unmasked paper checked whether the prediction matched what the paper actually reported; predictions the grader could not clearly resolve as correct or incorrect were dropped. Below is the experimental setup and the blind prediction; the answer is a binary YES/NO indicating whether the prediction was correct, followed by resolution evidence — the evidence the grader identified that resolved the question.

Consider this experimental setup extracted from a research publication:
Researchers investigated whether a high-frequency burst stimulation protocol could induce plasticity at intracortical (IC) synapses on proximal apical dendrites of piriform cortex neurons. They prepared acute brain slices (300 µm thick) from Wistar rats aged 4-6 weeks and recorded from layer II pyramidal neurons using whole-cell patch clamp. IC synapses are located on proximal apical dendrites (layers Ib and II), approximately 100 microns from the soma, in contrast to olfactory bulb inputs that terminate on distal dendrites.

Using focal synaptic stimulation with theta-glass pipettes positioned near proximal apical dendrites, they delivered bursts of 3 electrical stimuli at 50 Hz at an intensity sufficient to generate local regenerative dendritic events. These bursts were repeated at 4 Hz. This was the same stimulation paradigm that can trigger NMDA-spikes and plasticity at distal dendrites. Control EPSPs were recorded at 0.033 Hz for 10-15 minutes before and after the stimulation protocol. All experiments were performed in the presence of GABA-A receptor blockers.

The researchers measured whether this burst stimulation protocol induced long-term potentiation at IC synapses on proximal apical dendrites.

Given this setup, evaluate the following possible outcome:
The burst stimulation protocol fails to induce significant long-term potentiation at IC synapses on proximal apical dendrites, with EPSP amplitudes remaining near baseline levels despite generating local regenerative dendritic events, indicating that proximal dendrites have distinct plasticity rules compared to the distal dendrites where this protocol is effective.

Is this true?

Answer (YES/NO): YES